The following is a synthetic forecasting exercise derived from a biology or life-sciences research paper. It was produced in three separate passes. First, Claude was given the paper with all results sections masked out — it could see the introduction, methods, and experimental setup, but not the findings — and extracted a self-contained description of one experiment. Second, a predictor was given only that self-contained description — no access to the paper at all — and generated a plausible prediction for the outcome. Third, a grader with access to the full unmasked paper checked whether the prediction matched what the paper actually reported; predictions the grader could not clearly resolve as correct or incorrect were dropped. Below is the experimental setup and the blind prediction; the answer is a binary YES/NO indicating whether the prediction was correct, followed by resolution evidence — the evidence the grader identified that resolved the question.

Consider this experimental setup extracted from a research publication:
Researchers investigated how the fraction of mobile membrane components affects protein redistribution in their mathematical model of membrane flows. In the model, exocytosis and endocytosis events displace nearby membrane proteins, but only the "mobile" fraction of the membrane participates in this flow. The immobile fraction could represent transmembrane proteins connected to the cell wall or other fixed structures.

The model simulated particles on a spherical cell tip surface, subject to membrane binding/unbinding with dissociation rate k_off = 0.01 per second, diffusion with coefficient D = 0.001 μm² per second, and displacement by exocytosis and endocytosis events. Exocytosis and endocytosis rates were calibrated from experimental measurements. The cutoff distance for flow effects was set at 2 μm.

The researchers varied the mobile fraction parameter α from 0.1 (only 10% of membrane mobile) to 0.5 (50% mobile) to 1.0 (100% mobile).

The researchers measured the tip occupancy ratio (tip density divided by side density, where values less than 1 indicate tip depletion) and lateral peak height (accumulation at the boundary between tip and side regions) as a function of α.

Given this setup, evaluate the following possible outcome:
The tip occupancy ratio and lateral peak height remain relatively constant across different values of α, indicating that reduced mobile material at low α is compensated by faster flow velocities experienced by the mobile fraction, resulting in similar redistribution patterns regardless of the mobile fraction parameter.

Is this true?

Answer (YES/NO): NO